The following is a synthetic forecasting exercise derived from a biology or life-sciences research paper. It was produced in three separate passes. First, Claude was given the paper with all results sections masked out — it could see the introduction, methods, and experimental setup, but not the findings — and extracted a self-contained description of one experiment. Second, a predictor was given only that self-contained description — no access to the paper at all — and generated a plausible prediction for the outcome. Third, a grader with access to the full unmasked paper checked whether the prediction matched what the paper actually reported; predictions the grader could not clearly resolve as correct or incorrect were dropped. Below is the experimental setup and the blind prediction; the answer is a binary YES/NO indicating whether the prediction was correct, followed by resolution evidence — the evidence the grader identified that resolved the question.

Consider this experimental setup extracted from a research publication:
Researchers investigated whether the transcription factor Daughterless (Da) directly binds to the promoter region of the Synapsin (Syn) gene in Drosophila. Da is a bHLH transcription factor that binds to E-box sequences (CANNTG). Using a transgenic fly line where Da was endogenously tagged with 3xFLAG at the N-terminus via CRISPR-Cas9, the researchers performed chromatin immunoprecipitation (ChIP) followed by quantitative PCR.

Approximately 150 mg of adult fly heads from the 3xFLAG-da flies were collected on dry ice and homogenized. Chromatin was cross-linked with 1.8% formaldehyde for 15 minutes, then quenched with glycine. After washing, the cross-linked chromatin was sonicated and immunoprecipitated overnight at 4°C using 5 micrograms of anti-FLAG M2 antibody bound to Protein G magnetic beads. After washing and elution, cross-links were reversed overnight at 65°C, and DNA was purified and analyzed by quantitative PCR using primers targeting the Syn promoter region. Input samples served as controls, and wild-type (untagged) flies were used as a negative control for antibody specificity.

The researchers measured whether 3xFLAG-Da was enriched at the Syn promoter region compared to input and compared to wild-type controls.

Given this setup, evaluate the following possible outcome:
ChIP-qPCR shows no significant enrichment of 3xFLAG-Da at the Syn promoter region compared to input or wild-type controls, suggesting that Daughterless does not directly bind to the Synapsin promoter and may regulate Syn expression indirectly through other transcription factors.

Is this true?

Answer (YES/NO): NO